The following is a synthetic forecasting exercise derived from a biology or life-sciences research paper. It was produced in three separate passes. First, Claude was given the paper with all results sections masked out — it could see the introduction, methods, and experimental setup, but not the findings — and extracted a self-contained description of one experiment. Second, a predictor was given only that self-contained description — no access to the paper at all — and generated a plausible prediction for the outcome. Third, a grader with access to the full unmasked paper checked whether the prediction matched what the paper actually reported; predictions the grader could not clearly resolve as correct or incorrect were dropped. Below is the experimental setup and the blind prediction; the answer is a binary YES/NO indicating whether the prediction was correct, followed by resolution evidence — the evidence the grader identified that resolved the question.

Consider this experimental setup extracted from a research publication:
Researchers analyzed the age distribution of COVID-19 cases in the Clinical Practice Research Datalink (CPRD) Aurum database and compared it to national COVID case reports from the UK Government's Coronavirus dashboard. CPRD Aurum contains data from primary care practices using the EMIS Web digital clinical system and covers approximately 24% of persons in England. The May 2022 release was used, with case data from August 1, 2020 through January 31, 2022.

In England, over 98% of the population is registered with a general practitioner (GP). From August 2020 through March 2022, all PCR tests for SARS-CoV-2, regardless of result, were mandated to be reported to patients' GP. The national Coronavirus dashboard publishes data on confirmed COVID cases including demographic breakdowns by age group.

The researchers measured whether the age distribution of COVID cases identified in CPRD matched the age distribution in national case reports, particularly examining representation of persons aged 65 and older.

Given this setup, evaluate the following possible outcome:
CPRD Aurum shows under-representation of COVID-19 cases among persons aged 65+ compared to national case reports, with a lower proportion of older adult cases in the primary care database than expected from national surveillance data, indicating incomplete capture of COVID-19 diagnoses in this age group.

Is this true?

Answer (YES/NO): YES